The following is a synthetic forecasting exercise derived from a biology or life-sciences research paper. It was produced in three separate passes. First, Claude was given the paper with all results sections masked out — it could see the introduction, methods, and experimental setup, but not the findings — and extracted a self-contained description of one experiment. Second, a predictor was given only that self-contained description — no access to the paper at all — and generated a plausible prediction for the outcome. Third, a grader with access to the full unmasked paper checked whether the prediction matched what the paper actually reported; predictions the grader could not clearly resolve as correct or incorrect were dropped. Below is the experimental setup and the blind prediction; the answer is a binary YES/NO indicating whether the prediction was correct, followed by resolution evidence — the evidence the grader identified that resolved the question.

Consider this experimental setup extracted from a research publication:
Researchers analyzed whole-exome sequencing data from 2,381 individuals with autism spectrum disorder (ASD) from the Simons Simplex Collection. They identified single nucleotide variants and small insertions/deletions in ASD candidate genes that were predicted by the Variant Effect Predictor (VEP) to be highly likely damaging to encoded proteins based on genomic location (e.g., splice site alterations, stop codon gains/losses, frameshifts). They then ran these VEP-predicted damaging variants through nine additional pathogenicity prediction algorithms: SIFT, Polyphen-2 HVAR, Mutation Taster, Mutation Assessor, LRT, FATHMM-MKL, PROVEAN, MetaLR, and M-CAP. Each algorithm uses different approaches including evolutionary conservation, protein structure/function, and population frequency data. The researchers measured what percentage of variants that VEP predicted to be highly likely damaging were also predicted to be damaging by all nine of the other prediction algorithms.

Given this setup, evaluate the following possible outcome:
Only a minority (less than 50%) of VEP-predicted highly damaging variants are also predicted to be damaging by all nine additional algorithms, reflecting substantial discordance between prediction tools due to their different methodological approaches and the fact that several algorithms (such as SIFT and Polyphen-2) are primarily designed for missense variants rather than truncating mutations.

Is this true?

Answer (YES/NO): YES